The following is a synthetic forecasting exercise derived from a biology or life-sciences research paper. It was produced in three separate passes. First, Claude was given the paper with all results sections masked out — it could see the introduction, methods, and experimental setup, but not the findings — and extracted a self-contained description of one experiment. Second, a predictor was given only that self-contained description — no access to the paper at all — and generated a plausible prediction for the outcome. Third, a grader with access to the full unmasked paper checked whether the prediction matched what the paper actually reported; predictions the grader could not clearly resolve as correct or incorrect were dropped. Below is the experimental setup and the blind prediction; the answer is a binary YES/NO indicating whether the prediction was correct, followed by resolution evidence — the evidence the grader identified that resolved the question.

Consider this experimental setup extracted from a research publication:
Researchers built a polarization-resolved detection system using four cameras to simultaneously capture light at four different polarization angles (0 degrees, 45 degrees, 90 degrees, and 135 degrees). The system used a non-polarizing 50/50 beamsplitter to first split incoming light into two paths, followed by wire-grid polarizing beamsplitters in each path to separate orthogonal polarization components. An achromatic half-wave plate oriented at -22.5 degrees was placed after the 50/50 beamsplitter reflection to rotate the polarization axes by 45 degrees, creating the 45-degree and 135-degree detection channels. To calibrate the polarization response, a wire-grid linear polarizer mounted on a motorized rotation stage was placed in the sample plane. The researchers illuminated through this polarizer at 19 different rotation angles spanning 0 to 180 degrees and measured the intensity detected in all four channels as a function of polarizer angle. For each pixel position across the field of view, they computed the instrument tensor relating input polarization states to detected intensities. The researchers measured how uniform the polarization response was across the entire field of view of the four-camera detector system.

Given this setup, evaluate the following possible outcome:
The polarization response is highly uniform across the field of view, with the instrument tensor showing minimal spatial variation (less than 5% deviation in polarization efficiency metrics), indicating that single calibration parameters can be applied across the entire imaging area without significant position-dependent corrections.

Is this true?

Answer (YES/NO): NO